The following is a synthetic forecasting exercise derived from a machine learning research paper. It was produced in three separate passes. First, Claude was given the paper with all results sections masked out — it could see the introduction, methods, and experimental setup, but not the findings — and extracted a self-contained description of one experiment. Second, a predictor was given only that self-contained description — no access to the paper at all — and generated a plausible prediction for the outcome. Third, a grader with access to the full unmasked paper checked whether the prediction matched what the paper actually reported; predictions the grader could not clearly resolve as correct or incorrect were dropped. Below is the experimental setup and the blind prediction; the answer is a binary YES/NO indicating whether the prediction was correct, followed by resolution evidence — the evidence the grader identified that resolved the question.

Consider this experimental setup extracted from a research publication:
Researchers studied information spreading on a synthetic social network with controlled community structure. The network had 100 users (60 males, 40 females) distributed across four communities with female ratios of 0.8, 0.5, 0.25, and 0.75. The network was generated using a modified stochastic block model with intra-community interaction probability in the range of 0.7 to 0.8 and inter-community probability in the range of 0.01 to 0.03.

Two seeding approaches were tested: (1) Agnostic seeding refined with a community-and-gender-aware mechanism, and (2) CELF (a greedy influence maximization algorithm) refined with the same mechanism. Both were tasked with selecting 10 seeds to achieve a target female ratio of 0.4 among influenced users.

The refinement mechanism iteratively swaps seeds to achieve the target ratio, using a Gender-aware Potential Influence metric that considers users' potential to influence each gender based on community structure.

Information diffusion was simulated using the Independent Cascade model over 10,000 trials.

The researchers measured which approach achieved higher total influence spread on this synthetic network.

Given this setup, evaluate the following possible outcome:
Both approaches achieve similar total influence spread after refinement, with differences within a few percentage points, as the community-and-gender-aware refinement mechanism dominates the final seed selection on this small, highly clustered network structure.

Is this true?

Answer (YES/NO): NO